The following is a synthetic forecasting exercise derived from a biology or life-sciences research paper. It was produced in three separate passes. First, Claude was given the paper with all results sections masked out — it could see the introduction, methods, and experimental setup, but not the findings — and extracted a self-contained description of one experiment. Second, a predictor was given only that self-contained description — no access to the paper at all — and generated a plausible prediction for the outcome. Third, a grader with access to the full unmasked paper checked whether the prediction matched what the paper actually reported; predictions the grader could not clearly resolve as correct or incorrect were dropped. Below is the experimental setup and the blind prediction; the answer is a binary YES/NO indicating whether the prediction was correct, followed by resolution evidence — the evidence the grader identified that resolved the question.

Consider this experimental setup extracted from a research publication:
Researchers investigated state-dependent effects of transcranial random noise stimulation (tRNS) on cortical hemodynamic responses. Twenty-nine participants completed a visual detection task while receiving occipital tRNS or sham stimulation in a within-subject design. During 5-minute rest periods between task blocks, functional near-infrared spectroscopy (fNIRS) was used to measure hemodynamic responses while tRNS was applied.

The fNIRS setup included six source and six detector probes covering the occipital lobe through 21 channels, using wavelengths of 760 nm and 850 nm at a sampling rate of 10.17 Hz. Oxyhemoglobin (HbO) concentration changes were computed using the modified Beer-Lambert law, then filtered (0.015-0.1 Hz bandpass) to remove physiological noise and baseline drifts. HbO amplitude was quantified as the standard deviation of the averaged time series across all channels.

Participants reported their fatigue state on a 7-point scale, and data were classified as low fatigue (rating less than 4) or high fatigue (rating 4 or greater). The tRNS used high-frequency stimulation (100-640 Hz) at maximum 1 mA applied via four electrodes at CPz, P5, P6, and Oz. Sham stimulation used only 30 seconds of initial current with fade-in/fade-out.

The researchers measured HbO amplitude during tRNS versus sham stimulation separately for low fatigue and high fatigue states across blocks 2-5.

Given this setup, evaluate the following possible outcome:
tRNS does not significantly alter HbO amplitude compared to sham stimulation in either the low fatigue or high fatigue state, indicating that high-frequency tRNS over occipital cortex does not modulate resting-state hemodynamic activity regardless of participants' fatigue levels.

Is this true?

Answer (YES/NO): NO